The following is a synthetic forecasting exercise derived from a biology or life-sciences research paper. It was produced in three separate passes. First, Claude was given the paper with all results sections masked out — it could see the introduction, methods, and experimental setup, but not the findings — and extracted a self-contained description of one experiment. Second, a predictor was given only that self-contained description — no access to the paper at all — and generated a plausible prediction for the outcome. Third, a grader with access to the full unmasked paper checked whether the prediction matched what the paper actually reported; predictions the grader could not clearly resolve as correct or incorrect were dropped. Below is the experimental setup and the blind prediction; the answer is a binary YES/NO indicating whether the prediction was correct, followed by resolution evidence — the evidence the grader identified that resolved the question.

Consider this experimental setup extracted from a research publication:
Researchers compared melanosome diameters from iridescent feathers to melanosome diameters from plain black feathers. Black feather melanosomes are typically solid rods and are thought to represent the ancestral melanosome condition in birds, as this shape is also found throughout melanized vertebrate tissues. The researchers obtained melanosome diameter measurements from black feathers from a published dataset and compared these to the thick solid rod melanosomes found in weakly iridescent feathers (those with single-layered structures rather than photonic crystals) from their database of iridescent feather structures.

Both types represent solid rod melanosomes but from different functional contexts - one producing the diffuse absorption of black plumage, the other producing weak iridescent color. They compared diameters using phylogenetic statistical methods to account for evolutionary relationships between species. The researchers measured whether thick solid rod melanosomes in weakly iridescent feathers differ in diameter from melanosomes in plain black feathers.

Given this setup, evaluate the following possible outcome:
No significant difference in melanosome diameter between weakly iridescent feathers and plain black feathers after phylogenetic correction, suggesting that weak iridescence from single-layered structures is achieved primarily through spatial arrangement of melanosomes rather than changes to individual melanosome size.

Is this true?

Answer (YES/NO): YES